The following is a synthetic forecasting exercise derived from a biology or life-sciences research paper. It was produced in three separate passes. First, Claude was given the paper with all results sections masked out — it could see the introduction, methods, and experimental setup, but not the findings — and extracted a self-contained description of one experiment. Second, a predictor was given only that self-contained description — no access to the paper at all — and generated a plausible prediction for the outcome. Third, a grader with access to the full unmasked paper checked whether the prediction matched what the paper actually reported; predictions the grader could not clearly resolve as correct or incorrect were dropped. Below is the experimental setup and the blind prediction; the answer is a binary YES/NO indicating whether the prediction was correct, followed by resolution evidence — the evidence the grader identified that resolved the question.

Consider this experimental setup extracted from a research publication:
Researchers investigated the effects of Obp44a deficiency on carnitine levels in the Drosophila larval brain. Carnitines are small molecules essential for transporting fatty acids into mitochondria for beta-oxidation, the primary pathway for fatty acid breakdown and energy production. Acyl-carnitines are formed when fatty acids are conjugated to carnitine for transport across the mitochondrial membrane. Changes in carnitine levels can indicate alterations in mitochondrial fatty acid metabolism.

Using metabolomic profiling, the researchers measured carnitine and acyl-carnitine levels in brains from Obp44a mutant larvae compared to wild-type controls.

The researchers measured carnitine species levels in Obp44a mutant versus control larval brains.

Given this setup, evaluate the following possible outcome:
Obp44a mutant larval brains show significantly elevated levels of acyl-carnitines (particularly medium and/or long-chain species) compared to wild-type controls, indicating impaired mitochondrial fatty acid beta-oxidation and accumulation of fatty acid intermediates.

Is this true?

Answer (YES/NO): NO